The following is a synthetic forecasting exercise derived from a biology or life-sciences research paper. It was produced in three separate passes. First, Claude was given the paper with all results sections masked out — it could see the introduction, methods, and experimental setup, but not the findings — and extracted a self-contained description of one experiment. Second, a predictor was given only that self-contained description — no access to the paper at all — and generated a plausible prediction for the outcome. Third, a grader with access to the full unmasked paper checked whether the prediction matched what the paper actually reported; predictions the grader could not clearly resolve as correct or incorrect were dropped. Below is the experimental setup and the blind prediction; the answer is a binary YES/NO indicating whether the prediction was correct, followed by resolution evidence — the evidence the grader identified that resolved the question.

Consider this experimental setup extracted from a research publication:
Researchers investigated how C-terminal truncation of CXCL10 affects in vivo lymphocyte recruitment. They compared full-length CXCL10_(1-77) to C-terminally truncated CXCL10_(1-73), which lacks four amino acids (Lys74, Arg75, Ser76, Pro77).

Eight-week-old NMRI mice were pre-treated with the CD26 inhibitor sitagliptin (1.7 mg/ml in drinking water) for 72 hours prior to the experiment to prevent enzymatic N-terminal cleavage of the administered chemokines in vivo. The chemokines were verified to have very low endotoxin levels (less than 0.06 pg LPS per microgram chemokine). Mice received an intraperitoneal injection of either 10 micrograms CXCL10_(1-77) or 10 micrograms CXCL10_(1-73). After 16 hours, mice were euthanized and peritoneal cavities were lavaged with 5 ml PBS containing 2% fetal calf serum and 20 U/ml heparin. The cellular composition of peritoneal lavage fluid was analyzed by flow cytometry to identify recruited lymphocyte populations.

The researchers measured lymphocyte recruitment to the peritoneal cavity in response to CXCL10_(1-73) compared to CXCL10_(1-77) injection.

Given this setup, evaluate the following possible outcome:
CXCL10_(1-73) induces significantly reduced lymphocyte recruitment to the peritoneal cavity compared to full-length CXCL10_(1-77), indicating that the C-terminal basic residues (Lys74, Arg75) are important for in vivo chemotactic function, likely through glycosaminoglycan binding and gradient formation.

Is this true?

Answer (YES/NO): YES